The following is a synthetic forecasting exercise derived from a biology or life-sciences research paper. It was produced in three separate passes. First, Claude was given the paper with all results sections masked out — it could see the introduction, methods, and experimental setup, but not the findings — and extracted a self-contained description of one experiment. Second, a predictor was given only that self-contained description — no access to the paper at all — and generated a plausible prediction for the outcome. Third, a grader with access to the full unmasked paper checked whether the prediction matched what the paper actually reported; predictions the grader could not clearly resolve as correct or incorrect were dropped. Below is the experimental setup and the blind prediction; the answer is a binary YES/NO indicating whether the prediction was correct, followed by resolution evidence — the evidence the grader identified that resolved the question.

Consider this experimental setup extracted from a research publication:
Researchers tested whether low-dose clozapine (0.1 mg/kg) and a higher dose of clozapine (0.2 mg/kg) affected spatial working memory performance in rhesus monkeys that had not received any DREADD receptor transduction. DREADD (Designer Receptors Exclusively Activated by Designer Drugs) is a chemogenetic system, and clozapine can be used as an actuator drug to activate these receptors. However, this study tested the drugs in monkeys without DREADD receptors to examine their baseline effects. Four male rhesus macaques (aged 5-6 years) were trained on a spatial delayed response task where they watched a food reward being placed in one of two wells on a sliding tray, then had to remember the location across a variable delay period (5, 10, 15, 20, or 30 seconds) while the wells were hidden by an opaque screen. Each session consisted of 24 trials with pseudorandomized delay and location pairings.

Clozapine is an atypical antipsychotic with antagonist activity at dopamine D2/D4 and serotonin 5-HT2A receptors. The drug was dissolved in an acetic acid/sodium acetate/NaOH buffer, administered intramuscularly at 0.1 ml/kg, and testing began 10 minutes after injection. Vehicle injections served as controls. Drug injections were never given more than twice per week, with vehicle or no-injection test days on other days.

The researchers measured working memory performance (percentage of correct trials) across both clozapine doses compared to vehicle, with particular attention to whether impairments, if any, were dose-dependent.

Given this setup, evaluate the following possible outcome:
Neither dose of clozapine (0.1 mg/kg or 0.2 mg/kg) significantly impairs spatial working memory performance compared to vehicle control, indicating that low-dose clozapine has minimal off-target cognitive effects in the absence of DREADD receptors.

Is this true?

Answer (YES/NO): NO